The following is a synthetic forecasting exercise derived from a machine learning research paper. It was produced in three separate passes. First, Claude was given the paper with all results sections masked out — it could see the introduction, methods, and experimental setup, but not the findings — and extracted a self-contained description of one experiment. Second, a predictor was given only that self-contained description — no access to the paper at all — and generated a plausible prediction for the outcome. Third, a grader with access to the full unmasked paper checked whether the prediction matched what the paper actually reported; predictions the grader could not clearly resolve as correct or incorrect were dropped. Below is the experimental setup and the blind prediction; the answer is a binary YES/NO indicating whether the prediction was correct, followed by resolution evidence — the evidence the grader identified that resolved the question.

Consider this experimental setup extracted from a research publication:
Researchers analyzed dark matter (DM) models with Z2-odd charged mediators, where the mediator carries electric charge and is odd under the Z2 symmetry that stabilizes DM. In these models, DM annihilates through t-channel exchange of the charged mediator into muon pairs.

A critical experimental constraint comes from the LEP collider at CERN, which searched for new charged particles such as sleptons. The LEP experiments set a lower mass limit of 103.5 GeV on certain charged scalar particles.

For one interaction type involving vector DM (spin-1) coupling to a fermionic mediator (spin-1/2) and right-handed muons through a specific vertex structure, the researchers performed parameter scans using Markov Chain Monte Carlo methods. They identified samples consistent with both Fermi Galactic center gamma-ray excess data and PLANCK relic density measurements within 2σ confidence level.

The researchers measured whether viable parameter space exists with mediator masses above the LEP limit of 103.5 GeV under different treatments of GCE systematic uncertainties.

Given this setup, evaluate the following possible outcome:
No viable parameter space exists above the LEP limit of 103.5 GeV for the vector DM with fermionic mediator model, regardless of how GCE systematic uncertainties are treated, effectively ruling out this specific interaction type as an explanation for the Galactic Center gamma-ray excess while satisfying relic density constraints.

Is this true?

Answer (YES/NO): NO